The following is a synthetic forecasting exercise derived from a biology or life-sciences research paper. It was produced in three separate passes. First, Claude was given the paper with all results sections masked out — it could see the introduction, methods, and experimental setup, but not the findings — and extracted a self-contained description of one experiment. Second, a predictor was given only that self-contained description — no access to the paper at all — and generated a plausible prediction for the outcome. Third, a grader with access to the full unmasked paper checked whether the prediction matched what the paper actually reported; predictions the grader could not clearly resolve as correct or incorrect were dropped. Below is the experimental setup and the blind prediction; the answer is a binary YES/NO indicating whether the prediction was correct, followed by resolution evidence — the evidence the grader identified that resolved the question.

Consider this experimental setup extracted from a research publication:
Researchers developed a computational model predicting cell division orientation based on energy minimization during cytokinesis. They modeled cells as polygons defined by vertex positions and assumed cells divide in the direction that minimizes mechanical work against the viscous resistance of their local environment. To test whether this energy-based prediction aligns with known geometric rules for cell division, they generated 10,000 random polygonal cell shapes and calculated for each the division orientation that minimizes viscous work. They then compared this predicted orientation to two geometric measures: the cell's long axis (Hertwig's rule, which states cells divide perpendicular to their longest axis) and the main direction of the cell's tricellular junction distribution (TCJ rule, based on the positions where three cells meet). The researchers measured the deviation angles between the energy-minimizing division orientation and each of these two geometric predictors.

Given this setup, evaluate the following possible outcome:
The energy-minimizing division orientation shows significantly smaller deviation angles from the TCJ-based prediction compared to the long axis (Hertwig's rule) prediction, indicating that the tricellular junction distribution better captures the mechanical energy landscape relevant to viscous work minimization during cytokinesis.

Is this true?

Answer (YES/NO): YES